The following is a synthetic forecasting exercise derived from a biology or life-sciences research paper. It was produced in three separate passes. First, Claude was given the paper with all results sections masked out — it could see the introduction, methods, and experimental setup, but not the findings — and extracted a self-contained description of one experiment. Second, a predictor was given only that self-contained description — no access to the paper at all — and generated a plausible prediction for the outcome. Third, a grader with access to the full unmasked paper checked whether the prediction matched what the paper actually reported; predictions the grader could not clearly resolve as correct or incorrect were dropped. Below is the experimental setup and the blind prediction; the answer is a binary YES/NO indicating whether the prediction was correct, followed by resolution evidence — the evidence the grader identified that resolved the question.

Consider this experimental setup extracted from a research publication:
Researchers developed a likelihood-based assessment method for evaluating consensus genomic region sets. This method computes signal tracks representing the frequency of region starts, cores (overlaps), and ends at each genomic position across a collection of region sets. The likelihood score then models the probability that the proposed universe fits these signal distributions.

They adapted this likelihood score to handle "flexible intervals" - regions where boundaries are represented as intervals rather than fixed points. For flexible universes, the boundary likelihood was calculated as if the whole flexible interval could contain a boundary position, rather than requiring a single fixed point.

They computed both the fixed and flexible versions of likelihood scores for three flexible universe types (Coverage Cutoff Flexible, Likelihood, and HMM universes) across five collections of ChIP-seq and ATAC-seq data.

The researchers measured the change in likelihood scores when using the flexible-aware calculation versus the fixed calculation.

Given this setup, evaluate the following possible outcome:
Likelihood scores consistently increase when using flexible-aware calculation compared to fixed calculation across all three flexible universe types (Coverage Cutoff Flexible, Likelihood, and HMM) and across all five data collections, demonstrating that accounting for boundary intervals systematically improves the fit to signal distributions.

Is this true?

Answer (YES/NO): YES